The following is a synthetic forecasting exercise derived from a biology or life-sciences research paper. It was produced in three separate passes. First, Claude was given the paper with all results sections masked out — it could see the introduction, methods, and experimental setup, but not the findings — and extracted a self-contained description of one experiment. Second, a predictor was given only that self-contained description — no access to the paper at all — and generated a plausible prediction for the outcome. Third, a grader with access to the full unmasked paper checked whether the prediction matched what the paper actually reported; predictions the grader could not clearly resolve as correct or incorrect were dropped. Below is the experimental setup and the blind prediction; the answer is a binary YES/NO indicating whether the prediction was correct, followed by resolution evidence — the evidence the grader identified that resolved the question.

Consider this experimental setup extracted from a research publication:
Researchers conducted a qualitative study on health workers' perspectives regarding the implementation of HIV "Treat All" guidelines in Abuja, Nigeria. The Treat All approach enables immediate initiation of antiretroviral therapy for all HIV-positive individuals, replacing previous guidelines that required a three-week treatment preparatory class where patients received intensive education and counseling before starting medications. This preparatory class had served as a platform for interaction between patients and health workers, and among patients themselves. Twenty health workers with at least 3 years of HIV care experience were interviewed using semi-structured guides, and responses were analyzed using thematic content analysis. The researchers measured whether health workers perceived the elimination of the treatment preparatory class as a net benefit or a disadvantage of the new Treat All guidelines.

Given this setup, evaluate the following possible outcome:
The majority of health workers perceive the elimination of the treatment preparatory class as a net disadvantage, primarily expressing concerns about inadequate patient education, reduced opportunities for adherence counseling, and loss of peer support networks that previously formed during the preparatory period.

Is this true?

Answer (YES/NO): NO